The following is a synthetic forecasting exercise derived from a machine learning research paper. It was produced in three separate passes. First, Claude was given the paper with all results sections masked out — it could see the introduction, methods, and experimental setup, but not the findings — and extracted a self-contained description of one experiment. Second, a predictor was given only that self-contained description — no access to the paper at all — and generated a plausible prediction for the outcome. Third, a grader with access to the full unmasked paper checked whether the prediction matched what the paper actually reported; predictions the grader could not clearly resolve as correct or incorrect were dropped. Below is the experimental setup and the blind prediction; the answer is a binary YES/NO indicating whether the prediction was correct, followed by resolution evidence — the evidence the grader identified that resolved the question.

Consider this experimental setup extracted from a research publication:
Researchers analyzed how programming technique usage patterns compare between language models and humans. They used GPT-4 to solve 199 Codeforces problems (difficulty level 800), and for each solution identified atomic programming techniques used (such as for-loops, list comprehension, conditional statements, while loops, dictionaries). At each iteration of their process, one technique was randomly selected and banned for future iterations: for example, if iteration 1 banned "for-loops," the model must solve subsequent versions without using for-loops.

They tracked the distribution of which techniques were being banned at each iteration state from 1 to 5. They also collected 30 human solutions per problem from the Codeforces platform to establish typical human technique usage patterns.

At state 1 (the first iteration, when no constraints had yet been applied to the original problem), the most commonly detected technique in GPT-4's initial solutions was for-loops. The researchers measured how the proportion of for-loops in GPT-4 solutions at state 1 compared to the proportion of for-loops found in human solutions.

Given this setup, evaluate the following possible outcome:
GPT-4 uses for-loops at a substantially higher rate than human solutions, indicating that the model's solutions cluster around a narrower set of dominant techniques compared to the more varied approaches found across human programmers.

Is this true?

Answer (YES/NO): NO